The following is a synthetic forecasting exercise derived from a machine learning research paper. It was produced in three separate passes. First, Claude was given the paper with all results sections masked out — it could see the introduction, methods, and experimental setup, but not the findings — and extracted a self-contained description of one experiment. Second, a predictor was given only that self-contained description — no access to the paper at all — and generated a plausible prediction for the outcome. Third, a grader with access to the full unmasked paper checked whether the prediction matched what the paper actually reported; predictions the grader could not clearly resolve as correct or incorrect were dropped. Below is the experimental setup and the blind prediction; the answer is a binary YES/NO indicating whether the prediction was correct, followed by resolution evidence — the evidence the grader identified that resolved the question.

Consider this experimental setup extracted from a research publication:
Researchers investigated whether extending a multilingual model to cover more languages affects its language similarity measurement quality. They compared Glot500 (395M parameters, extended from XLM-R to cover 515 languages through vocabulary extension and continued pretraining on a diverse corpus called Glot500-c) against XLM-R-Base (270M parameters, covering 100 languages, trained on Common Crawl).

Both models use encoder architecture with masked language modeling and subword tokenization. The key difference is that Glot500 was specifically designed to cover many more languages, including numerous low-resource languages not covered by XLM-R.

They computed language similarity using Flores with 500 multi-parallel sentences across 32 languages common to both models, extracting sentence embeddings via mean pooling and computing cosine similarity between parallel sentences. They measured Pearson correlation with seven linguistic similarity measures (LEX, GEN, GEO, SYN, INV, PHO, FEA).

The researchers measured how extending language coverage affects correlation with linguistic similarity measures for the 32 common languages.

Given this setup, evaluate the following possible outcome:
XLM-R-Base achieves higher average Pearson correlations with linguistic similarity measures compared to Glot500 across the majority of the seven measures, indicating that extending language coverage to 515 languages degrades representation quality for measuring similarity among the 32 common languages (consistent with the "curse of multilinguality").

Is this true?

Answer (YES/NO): NO